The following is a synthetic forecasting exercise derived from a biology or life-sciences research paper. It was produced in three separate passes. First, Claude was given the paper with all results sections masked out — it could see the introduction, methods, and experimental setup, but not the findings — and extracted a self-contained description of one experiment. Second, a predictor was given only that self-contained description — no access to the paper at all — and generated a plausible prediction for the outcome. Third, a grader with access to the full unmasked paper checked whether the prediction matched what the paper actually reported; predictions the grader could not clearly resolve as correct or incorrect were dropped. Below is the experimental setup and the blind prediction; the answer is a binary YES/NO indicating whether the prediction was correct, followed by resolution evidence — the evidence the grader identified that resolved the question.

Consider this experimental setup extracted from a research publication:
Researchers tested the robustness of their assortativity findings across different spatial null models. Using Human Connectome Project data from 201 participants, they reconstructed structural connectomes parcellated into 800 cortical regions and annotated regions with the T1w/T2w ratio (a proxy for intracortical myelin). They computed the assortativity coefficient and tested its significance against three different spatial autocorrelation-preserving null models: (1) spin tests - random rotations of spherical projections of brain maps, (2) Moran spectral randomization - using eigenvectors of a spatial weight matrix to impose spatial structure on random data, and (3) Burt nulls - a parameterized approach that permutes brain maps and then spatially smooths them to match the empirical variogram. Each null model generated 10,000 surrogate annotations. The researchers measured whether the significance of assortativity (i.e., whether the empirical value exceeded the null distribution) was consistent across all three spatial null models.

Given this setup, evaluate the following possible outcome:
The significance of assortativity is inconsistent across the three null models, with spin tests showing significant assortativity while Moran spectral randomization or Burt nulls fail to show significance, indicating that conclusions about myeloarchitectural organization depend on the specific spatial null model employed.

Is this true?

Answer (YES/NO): NO